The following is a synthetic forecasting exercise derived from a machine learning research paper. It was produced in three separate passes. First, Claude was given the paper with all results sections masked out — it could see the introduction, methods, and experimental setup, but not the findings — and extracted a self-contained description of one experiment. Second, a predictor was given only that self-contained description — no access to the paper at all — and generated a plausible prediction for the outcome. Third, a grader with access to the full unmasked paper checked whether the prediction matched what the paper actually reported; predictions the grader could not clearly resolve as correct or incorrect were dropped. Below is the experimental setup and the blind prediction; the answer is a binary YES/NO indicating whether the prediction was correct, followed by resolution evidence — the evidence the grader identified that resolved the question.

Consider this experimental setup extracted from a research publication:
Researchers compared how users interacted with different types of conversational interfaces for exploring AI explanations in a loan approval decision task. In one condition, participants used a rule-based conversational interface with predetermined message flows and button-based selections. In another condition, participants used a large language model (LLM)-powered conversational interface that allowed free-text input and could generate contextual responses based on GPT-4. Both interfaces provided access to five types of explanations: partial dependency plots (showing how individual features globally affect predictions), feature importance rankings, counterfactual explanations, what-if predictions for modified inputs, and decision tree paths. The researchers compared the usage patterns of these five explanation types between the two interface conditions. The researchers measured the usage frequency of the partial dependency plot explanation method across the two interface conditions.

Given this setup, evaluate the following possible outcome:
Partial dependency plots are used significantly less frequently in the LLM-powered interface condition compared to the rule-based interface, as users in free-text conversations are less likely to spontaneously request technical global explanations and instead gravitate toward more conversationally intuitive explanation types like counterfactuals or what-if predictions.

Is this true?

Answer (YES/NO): YES